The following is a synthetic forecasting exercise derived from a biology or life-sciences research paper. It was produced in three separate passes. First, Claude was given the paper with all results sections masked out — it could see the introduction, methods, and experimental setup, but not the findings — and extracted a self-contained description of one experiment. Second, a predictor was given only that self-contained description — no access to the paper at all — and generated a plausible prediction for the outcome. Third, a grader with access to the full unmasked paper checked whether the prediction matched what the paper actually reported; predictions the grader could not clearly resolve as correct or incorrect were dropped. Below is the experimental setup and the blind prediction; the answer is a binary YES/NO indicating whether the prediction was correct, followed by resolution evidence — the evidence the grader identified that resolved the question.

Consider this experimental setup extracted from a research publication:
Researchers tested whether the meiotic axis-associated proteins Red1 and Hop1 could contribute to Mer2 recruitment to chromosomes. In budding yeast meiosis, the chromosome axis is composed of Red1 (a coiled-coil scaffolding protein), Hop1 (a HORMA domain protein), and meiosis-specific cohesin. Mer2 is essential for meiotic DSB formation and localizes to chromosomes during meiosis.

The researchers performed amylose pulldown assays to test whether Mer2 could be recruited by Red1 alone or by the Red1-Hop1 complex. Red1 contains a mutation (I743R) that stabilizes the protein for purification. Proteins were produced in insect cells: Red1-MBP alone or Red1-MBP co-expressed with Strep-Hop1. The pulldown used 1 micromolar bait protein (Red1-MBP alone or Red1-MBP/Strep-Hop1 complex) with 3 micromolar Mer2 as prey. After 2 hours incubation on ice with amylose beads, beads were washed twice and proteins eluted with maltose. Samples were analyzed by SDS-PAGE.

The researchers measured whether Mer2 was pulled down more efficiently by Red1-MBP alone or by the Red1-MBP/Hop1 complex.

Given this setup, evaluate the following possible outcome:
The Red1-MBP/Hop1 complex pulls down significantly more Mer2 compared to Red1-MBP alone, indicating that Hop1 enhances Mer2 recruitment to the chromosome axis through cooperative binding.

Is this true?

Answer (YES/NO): YES